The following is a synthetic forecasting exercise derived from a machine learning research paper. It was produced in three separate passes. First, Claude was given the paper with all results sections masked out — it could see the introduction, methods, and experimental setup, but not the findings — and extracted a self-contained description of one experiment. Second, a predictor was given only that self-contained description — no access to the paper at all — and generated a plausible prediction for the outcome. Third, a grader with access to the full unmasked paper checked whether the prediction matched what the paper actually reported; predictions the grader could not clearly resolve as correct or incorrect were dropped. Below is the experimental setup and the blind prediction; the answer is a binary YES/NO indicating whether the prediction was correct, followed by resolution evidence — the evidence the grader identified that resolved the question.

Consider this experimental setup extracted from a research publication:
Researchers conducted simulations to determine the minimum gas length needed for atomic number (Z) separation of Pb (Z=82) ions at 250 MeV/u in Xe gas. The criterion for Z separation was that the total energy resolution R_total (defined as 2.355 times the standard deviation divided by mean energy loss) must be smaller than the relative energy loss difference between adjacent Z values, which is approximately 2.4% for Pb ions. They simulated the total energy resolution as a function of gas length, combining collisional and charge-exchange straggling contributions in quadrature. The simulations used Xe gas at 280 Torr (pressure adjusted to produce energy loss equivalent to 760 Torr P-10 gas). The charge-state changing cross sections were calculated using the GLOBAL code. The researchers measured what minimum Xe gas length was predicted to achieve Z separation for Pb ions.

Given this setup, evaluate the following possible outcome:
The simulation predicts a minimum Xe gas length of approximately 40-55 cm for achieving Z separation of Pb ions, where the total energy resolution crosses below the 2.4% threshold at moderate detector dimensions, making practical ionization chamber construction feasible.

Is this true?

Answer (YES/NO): YES